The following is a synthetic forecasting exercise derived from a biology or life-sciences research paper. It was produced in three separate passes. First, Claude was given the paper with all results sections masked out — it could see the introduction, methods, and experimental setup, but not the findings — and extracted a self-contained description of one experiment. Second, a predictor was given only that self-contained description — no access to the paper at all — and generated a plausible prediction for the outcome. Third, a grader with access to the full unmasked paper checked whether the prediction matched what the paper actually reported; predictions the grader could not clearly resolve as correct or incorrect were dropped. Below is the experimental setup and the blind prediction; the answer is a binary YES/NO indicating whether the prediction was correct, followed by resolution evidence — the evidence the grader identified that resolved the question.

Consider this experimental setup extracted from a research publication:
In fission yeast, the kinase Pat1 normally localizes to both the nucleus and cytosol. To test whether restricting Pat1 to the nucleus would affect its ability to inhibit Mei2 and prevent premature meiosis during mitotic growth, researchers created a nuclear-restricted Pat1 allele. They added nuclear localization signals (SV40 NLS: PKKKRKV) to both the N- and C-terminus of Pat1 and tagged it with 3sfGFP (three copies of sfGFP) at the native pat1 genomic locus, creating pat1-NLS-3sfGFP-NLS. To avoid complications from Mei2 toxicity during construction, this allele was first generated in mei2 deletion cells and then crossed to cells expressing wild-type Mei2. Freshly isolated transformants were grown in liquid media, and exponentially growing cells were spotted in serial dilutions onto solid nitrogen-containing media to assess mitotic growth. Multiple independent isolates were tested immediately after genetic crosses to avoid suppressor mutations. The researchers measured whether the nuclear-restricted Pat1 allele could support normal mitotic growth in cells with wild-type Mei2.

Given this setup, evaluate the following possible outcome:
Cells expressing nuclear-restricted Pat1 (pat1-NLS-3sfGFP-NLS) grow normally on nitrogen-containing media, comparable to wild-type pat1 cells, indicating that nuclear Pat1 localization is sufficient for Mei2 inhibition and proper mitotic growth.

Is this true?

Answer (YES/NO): NO